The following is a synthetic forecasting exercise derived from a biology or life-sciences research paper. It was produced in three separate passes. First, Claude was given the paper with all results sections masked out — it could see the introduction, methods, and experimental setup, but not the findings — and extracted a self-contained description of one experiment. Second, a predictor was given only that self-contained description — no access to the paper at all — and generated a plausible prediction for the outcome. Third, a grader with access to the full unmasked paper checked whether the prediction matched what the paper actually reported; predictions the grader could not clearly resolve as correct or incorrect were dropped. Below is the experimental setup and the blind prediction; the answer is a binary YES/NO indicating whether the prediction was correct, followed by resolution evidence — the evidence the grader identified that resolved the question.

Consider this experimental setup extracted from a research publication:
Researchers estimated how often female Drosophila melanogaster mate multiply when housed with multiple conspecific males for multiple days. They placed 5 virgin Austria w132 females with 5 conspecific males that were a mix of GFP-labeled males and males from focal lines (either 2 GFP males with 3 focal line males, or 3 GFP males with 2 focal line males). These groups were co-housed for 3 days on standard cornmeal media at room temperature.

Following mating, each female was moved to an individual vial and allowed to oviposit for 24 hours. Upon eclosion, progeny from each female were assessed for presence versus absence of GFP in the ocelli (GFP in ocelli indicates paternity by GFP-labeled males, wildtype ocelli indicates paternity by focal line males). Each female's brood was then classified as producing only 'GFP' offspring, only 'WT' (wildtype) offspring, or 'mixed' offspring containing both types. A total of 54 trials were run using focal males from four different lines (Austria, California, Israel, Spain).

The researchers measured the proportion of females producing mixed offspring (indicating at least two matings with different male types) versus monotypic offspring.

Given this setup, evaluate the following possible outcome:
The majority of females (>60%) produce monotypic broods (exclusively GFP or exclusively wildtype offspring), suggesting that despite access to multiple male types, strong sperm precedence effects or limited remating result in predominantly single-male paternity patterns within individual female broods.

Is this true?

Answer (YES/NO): YES